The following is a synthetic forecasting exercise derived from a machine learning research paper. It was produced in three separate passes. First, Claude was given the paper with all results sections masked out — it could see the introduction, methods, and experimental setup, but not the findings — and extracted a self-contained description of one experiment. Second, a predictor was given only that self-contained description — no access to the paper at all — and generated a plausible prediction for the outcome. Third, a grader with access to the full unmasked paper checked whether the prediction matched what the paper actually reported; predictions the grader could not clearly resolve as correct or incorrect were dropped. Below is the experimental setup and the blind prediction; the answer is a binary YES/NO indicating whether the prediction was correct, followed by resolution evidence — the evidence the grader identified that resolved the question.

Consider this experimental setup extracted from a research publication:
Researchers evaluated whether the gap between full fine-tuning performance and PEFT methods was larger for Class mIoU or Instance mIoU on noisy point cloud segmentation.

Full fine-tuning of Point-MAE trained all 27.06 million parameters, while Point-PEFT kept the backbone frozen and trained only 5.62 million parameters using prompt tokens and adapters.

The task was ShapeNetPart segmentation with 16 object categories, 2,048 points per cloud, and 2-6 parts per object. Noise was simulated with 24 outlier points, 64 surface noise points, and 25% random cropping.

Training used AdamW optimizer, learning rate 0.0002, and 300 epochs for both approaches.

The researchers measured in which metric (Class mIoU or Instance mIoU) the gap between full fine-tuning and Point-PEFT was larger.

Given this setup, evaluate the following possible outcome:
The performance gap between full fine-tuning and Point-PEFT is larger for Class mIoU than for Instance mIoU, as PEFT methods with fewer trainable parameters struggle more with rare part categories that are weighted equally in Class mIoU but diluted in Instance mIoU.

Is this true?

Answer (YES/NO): YES